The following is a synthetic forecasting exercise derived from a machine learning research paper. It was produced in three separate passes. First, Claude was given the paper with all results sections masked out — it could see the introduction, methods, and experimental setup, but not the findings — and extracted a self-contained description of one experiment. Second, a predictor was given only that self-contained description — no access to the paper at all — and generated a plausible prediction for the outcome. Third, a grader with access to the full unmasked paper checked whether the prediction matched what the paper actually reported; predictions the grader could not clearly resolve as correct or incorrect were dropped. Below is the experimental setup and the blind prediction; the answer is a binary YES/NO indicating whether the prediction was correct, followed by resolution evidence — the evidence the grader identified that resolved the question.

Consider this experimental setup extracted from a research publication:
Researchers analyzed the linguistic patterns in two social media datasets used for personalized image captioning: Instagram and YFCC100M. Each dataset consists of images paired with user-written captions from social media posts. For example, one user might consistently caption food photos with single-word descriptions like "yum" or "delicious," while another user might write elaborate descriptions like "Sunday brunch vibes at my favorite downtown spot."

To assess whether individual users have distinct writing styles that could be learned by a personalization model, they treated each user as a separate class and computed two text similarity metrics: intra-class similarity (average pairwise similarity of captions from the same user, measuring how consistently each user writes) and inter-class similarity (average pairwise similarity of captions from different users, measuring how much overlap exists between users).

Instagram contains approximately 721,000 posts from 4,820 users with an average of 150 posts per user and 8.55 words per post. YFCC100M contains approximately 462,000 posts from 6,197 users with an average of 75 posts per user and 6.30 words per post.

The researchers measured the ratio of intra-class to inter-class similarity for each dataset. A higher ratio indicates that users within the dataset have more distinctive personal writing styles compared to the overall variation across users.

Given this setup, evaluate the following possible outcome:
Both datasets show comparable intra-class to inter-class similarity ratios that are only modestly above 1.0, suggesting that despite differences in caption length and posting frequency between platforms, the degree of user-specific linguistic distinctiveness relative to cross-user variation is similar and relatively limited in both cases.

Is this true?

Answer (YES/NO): NO